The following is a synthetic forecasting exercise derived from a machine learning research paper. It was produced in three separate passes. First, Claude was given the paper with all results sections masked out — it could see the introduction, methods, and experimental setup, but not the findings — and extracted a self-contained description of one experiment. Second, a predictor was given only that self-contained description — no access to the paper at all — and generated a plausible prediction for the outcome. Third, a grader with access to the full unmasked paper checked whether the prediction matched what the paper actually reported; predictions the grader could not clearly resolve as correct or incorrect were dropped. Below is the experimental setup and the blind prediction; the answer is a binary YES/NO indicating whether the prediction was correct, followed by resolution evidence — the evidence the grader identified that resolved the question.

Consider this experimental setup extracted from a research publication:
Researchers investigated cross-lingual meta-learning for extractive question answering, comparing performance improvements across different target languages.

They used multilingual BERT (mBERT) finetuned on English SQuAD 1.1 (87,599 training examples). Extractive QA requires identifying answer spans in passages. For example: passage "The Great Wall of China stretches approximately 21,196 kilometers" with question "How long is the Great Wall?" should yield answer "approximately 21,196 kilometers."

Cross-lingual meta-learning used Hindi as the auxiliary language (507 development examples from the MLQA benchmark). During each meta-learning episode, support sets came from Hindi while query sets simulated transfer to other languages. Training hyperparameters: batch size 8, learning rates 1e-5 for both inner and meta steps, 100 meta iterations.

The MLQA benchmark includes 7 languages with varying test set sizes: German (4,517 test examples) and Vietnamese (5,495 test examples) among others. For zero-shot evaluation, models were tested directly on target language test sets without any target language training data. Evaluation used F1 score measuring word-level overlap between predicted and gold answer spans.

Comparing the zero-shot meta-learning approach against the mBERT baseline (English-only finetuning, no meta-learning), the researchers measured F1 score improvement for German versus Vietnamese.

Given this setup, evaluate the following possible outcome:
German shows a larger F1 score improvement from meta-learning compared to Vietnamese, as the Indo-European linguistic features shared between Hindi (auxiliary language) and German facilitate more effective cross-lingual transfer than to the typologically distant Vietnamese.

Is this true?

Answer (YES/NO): NO